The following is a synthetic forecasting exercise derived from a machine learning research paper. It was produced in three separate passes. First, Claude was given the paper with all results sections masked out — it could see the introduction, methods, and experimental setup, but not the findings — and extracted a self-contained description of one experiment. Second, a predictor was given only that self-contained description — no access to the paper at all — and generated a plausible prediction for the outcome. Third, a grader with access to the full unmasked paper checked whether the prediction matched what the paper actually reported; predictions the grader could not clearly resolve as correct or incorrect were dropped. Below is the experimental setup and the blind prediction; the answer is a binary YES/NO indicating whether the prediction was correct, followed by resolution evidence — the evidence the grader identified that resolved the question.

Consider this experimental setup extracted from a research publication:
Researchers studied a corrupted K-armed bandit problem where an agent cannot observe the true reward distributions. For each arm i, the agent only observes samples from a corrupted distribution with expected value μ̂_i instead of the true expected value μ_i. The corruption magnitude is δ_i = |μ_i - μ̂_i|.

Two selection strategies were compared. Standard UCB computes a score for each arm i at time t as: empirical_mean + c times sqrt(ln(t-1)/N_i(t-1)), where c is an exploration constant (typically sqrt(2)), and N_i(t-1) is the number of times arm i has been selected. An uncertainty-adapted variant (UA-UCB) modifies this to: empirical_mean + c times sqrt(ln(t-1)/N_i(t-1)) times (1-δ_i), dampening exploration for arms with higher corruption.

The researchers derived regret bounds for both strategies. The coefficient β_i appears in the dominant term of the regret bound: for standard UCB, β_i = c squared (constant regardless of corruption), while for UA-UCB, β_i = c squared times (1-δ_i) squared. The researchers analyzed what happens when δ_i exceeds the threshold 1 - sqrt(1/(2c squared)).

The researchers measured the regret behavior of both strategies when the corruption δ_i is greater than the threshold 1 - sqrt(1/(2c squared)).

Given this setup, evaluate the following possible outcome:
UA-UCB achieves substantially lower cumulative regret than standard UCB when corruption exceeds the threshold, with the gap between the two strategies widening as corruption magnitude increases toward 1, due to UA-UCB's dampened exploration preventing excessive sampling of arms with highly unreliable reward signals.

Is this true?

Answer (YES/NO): NO